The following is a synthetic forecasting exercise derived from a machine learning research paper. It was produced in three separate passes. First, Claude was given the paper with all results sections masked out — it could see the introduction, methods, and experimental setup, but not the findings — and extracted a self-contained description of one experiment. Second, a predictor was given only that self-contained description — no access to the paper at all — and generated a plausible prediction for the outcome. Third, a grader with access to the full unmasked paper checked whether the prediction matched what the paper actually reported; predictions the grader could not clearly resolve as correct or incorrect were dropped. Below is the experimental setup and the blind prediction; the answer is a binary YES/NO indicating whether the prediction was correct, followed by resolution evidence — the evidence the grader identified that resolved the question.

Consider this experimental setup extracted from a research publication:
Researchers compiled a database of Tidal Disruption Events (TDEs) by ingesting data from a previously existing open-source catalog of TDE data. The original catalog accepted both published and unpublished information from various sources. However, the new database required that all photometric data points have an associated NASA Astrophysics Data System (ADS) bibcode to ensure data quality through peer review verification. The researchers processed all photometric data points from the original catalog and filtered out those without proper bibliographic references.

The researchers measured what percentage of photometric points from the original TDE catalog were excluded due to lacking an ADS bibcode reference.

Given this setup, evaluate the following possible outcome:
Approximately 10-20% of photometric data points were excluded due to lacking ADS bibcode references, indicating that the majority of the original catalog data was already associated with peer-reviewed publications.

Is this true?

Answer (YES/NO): NO